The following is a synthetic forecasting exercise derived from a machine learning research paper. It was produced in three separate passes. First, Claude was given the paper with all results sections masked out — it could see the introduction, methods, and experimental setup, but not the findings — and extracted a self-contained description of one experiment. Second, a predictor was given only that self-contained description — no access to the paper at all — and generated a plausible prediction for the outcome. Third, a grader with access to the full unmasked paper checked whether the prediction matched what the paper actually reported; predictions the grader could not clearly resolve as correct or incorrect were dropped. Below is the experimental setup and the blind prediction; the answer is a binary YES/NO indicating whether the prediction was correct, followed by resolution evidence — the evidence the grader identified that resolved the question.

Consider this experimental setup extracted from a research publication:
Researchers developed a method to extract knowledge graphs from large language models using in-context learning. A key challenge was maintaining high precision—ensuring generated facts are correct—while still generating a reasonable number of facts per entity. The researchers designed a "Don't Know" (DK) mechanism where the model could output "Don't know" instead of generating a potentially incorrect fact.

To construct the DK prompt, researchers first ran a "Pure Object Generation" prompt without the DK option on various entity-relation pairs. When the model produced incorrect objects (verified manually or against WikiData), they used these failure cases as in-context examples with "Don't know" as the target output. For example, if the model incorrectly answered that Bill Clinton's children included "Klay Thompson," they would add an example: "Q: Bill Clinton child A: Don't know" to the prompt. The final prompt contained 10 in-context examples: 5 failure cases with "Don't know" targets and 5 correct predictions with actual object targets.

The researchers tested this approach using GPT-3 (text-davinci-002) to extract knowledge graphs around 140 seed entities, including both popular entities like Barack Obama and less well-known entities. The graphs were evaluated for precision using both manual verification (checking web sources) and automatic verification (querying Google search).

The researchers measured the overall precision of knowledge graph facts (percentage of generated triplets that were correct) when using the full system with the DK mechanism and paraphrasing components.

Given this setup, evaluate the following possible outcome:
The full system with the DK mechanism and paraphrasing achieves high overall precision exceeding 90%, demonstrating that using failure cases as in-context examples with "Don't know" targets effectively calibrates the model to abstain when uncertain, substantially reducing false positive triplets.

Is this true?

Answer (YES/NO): NO